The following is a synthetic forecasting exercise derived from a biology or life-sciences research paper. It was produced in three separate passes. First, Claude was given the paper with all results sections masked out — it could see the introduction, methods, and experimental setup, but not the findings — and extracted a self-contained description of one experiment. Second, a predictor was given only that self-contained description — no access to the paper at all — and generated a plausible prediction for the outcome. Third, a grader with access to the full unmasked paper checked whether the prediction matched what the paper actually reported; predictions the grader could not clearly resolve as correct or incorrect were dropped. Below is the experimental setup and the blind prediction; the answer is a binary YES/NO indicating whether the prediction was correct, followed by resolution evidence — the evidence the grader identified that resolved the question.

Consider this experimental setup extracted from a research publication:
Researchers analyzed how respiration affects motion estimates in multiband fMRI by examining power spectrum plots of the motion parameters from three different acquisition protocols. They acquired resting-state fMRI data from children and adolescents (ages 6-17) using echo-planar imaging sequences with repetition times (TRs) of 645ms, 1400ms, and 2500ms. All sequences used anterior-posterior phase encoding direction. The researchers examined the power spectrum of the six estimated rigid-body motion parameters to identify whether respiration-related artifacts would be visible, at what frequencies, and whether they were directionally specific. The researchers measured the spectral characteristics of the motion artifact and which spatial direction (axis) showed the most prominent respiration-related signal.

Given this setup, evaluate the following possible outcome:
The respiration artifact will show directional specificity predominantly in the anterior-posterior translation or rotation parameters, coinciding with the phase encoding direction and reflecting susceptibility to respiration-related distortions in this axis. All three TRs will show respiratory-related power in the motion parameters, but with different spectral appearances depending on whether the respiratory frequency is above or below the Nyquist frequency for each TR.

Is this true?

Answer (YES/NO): NO